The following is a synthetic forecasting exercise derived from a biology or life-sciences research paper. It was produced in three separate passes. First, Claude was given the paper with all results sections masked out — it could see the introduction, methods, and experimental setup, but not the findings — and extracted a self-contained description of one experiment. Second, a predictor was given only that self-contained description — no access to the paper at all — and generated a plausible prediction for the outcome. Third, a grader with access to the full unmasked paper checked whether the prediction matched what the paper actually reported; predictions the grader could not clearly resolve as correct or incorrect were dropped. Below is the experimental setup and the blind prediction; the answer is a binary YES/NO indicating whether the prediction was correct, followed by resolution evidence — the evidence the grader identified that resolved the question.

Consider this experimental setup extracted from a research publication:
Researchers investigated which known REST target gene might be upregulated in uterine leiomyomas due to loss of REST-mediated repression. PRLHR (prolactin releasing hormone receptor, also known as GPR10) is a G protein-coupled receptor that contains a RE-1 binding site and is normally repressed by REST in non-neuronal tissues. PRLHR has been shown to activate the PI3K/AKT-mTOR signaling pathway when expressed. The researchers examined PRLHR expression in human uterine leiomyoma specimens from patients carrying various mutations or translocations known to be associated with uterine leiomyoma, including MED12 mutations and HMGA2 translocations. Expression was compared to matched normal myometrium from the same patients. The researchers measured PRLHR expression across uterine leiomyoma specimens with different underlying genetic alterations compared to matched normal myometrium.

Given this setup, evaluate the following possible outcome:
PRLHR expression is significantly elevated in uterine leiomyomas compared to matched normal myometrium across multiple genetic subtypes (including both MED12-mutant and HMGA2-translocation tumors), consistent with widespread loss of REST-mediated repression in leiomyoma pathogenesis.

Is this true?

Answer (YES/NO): YES